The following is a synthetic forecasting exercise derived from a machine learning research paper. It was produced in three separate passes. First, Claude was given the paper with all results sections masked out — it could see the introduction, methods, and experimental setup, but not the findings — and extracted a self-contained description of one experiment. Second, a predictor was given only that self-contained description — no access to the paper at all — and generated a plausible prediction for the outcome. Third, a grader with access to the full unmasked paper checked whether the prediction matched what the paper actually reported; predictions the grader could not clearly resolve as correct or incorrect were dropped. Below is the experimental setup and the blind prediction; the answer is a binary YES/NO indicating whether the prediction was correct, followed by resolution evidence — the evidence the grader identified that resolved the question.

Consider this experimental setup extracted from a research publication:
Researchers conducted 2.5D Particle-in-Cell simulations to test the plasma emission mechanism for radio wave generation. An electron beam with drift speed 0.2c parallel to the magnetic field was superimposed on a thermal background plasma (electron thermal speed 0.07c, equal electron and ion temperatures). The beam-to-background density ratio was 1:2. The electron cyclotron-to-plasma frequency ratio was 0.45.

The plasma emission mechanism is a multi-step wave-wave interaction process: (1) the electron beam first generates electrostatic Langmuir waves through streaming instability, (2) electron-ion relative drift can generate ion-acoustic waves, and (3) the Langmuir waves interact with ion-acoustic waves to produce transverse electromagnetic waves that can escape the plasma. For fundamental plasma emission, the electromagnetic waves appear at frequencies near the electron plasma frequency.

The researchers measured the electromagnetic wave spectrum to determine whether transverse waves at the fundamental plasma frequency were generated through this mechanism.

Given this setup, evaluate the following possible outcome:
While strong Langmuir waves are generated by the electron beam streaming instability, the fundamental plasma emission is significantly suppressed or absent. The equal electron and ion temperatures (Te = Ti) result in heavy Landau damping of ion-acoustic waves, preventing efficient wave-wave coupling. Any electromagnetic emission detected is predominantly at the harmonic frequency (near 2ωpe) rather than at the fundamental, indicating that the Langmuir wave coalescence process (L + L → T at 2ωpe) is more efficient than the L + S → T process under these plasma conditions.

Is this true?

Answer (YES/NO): NO